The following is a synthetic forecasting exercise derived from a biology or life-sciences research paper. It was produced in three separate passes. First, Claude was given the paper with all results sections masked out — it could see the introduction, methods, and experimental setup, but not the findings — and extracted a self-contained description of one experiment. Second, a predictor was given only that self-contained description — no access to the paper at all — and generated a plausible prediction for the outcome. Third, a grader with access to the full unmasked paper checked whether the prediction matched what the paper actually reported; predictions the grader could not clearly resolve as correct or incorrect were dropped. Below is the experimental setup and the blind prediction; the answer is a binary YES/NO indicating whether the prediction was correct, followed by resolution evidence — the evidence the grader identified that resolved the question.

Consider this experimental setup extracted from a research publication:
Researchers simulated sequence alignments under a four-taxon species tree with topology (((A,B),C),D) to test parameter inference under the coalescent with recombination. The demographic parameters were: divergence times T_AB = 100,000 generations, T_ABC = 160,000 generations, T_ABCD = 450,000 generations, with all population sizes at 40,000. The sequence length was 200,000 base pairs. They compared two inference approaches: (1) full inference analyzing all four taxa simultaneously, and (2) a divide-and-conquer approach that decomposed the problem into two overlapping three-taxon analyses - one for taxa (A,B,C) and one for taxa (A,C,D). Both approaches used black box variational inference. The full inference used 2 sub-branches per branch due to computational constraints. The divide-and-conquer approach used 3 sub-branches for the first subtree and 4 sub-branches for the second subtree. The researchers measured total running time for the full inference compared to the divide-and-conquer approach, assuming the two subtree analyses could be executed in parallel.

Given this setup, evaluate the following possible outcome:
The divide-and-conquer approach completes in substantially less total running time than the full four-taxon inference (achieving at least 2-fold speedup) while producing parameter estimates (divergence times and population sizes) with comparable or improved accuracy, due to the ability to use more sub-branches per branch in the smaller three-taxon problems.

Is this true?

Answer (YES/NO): YES